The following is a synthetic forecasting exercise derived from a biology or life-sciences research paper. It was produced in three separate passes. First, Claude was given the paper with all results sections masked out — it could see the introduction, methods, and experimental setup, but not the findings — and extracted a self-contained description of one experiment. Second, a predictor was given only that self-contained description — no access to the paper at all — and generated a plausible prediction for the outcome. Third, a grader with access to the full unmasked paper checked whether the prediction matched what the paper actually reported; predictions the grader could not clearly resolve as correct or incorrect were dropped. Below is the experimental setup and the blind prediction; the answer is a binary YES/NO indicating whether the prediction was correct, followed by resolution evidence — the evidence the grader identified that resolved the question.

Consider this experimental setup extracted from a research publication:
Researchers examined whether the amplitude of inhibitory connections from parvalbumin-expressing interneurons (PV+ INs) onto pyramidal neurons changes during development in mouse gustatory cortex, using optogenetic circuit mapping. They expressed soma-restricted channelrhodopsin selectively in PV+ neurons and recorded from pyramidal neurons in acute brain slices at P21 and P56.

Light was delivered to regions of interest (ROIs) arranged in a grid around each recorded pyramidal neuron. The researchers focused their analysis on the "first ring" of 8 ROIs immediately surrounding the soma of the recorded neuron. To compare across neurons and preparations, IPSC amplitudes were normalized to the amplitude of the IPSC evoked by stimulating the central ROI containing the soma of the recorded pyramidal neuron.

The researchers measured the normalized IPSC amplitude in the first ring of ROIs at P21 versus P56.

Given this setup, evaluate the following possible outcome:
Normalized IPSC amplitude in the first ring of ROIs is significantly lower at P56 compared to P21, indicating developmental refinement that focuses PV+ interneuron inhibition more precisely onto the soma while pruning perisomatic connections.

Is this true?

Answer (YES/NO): NO